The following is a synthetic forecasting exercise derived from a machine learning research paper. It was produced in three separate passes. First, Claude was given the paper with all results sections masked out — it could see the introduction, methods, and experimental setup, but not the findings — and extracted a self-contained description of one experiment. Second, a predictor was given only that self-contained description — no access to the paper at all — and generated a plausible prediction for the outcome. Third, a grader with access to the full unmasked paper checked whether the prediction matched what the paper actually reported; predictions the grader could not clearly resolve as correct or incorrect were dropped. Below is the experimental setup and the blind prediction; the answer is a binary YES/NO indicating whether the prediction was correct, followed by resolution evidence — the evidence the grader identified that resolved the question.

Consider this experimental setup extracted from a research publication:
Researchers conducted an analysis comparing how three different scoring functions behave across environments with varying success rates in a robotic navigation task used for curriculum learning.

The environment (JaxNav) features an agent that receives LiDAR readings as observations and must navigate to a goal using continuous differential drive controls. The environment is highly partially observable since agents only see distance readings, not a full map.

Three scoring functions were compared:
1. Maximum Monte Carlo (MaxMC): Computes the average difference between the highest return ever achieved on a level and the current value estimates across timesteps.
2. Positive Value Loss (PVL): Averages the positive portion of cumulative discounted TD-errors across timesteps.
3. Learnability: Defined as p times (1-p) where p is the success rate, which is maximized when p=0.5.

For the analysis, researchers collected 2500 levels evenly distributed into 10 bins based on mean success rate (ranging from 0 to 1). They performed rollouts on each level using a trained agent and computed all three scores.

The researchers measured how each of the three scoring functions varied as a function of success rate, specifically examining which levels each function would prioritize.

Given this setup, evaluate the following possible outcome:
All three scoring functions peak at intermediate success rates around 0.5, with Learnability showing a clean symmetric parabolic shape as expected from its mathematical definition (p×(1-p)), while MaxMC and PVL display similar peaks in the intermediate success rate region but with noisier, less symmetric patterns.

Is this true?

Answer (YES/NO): NO